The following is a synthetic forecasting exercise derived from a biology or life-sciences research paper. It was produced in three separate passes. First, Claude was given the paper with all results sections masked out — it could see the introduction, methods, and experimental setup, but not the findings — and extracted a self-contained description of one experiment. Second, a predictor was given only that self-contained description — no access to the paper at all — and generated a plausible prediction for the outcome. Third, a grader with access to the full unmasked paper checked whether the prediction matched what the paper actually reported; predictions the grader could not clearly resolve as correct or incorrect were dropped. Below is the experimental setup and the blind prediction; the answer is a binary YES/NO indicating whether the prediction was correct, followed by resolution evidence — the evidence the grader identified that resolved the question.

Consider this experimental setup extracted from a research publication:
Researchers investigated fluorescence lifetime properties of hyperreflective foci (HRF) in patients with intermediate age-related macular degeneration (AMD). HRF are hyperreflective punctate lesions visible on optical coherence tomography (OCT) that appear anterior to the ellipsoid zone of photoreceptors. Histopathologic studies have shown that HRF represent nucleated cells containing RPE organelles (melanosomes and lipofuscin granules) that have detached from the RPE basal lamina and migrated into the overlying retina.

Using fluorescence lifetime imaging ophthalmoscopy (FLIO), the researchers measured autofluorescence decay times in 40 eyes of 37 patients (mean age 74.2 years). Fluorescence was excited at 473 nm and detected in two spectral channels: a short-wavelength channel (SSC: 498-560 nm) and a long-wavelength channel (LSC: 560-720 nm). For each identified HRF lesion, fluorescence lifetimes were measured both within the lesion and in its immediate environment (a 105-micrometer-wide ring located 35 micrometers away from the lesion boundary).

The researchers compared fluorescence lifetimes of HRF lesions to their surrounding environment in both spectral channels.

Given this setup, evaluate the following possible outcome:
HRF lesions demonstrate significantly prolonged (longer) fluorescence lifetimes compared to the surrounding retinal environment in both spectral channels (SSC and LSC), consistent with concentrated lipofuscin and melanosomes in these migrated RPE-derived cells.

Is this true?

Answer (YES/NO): YES